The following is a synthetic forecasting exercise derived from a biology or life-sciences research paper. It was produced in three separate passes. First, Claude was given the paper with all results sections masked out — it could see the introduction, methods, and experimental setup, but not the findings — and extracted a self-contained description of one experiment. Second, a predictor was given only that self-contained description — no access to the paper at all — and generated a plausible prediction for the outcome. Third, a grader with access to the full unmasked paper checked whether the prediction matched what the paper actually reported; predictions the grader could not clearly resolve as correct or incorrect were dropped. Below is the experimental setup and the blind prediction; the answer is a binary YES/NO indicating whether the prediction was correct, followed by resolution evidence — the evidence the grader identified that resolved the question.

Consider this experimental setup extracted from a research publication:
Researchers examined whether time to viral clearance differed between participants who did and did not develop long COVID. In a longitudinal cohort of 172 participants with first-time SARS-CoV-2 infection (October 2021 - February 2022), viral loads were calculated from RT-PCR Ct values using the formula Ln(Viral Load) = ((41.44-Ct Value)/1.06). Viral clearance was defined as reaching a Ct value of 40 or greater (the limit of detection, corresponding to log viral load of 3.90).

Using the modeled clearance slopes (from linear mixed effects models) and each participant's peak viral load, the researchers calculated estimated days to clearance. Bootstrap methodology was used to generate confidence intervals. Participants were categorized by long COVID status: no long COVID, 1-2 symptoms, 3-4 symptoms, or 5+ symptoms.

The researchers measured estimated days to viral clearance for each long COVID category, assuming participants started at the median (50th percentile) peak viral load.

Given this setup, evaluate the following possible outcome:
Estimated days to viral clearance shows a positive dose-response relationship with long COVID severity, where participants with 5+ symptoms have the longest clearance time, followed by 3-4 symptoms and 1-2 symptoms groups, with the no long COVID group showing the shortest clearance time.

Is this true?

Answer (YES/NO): NO